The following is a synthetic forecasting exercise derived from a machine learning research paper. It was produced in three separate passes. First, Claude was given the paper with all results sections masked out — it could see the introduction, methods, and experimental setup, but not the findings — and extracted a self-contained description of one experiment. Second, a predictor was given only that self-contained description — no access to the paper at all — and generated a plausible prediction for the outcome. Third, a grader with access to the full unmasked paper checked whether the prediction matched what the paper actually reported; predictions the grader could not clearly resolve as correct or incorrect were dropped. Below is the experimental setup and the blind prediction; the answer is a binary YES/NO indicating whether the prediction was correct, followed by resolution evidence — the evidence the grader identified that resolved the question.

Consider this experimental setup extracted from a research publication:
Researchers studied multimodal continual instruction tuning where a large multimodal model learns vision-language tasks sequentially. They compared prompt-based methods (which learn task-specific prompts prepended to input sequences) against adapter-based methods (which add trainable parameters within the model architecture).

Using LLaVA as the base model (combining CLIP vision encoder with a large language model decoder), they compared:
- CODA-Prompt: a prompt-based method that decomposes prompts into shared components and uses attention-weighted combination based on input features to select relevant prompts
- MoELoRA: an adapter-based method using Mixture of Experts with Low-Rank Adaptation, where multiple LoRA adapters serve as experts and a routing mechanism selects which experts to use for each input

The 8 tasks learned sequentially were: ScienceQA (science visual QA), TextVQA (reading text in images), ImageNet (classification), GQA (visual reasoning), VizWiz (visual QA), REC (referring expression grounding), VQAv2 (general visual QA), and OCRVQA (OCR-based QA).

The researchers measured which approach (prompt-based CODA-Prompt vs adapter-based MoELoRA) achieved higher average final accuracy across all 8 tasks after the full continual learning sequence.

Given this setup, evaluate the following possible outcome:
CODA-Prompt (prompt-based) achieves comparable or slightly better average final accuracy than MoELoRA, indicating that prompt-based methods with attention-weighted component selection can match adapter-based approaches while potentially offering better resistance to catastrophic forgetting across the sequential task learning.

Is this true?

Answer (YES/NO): NO